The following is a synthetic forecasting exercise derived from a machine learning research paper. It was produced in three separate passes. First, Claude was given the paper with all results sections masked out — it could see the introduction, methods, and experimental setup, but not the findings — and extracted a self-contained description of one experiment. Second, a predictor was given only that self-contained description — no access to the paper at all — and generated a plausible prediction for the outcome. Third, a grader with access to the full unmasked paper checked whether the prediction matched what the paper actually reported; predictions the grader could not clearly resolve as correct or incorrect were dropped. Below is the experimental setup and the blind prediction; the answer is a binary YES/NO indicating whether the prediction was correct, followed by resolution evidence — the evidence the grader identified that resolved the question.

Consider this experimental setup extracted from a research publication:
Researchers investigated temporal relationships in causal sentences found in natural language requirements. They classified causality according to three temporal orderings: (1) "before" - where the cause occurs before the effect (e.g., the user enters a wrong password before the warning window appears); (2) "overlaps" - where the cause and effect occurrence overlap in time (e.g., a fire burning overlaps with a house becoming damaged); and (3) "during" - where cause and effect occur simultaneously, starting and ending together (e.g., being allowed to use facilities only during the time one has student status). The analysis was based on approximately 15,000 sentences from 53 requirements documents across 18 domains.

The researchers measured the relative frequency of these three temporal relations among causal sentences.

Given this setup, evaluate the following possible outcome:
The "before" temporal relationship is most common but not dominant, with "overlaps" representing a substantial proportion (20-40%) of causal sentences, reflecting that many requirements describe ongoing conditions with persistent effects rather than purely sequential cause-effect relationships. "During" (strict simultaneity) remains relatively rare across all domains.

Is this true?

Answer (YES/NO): NO